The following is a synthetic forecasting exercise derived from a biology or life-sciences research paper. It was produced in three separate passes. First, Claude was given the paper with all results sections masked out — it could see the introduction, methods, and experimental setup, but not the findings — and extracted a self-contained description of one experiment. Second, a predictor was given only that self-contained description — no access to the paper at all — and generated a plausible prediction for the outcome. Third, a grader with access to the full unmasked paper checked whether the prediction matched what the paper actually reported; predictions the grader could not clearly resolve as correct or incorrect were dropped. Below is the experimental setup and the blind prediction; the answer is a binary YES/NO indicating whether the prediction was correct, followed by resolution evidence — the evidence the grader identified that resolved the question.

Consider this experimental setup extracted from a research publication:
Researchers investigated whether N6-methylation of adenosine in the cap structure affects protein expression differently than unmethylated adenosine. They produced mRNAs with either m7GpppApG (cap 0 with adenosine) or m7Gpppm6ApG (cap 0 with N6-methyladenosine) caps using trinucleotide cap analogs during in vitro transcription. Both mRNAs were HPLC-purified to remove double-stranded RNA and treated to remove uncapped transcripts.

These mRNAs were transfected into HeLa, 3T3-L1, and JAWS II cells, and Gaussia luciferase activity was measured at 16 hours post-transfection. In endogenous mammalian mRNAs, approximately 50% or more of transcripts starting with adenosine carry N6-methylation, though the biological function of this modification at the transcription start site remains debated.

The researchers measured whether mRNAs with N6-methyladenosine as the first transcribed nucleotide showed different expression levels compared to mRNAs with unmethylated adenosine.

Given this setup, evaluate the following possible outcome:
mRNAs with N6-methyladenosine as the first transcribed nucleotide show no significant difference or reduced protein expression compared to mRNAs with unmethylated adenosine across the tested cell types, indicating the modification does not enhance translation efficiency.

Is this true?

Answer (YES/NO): YES